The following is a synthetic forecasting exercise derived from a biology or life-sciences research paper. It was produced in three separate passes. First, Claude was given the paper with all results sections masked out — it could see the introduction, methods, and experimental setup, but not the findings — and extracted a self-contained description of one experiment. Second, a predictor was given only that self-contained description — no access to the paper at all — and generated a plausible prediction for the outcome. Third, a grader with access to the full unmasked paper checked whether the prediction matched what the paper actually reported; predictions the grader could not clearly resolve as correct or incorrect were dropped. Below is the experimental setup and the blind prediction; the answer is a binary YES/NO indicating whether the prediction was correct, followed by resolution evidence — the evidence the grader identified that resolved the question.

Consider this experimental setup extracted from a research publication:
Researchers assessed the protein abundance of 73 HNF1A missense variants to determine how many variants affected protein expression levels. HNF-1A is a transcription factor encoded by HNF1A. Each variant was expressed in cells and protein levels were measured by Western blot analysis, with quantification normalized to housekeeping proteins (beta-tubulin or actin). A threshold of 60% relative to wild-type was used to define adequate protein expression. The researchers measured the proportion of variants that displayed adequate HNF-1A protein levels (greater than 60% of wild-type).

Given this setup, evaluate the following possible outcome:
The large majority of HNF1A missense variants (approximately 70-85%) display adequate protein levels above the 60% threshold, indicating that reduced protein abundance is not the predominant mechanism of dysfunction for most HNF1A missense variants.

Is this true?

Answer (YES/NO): NO